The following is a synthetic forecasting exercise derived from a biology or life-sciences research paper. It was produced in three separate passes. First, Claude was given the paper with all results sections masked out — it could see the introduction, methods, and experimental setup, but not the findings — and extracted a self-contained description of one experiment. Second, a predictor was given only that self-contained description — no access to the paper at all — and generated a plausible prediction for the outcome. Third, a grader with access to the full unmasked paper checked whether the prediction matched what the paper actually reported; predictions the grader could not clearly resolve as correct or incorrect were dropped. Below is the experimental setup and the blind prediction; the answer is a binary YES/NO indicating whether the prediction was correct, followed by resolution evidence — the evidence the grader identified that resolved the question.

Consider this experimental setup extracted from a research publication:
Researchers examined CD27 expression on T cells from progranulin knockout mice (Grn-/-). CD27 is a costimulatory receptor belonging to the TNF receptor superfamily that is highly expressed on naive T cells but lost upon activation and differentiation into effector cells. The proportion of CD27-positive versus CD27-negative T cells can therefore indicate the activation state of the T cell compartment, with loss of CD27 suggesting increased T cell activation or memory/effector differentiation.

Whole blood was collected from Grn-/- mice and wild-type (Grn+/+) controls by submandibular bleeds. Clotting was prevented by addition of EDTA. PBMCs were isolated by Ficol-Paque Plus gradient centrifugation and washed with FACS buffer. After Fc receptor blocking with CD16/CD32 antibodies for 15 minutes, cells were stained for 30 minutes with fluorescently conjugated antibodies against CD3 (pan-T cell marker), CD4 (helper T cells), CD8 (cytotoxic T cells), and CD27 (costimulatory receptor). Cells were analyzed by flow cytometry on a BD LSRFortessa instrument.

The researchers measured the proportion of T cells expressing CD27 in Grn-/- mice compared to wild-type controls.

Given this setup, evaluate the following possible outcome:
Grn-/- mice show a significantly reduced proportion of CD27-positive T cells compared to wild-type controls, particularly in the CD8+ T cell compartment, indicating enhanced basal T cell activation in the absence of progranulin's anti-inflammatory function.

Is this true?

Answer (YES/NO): NO